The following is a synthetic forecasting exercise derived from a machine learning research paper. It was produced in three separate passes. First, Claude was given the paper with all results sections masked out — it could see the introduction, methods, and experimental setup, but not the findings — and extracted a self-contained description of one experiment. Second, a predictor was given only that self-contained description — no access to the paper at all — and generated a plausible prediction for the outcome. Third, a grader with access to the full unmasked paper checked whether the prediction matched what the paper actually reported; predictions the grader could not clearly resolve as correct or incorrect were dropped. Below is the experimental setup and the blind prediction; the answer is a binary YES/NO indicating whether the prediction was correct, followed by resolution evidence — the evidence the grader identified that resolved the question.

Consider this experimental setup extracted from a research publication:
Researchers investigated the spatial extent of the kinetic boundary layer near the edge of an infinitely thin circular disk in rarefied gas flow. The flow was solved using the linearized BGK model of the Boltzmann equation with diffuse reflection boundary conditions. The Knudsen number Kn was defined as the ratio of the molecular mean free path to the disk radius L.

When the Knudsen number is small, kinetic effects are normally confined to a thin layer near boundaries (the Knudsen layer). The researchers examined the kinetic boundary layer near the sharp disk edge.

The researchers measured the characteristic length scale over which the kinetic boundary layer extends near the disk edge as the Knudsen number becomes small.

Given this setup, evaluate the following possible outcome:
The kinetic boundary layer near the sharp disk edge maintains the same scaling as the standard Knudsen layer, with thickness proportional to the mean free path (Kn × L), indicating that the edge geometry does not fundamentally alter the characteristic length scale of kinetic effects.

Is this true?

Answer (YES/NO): NO